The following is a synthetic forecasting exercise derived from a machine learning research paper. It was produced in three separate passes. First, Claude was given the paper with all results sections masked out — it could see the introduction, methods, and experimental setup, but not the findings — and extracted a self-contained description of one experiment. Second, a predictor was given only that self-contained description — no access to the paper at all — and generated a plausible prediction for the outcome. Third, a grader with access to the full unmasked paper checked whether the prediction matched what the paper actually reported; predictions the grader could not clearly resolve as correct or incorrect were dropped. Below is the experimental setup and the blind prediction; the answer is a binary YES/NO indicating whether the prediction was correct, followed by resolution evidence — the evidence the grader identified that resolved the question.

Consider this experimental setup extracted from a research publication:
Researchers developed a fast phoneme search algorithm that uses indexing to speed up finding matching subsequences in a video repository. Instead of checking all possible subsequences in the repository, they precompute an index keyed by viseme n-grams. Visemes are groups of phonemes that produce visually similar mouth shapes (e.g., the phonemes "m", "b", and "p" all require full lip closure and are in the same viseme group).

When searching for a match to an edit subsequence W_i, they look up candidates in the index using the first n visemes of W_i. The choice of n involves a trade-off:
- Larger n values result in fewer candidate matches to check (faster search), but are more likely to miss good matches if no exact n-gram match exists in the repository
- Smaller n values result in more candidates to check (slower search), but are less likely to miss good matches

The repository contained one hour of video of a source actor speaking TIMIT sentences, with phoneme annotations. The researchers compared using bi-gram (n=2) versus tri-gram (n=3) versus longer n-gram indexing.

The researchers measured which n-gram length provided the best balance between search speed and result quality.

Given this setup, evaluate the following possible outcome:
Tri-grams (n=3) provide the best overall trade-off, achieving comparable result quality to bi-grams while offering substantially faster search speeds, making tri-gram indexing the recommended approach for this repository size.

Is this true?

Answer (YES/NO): NO